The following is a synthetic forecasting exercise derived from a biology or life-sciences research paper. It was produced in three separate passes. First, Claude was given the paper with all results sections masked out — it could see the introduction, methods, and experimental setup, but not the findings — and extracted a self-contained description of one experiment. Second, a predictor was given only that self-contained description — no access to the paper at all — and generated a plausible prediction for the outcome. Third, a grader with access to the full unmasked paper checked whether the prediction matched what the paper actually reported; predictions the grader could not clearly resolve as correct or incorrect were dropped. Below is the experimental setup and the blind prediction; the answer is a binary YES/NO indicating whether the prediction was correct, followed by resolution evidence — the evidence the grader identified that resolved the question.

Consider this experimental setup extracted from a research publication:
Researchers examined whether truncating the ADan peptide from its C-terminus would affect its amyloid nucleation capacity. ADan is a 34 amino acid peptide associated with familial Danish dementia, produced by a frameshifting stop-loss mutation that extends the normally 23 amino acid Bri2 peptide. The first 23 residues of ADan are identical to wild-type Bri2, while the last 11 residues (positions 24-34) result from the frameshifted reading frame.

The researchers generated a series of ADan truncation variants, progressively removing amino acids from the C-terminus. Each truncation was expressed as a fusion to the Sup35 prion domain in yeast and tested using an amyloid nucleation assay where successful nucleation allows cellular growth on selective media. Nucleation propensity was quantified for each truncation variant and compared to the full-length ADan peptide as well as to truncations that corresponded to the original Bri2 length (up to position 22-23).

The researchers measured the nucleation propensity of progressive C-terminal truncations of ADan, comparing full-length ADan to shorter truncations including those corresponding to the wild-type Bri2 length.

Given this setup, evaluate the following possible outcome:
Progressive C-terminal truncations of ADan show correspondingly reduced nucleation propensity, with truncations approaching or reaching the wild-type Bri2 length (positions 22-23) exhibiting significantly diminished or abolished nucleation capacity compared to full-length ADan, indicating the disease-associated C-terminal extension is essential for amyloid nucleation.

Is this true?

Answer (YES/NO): YES